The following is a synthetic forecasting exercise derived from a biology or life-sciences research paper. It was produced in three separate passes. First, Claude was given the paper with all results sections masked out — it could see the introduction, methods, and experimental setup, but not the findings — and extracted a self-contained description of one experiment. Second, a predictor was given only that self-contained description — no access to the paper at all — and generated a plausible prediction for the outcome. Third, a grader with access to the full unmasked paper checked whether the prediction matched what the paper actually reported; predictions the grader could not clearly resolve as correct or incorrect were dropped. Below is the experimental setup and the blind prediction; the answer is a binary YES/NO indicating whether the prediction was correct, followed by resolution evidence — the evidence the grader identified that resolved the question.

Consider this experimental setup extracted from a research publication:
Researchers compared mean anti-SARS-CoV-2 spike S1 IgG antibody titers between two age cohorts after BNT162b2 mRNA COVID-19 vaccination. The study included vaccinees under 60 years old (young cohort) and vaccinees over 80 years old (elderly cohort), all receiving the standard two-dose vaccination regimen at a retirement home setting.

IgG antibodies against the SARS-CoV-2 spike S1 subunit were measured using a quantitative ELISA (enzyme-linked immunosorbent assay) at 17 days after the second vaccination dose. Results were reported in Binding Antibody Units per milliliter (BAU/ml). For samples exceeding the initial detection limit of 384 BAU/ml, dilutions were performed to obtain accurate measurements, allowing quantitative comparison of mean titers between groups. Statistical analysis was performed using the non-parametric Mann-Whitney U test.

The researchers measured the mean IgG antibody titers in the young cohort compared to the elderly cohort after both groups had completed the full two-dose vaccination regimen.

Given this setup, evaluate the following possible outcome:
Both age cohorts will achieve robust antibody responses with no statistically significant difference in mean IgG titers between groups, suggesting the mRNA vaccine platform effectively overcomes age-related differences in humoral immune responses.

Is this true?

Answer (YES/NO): NO